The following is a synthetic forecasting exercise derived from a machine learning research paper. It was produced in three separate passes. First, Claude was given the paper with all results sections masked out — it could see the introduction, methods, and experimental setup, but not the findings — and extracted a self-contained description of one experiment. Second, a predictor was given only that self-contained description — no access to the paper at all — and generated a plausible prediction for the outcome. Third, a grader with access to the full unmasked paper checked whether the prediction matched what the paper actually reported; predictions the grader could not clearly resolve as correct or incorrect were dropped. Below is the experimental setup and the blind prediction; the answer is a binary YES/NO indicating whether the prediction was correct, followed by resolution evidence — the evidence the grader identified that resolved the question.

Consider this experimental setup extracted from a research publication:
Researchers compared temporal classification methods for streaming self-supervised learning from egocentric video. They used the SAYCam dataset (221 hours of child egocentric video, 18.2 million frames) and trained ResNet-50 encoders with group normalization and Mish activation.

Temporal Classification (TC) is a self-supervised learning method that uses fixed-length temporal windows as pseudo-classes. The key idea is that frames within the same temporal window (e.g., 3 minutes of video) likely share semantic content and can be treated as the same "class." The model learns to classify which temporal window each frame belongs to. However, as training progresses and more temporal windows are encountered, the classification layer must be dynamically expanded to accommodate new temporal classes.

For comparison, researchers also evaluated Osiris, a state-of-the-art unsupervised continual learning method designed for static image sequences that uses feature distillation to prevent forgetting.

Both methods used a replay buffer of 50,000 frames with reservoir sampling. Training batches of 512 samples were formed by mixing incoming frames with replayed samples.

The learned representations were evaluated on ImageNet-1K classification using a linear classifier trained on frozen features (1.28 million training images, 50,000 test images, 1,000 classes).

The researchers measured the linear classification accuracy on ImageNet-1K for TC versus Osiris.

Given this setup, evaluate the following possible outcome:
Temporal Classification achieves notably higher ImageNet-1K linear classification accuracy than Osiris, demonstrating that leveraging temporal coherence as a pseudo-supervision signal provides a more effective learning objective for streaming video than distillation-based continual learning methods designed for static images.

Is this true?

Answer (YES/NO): NO